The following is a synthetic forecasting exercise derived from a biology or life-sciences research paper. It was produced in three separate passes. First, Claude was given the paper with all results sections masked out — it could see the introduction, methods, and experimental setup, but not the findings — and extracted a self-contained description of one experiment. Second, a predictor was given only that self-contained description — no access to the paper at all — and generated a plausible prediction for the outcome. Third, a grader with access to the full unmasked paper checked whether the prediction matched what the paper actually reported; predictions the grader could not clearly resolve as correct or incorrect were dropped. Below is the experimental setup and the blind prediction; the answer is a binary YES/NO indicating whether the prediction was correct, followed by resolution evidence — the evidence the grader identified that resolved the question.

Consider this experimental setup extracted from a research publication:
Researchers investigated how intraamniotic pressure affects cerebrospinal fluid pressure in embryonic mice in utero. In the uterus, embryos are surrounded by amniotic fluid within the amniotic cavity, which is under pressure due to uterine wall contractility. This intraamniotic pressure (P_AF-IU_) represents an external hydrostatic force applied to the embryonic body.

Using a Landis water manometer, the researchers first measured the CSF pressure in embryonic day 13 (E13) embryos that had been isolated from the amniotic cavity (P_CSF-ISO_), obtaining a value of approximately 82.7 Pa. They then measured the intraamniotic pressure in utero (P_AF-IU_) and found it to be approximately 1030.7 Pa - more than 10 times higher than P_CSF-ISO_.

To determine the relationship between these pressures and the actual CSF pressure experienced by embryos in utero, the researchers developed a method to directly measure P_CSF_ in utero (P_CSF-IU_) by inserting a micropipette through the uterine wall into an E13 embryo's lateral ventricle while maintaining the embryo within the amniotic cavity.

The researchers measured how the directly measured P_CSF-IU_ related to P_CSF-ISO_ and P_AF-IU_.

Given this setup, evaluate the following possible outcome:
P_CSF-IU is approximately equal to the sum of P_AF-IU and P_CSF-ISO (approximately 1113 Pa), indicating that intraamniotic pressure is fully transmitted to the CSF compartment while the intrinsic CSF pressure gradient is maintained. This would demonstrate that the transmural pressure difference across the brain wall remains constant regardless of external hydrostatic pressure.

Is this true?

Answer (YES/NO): YES